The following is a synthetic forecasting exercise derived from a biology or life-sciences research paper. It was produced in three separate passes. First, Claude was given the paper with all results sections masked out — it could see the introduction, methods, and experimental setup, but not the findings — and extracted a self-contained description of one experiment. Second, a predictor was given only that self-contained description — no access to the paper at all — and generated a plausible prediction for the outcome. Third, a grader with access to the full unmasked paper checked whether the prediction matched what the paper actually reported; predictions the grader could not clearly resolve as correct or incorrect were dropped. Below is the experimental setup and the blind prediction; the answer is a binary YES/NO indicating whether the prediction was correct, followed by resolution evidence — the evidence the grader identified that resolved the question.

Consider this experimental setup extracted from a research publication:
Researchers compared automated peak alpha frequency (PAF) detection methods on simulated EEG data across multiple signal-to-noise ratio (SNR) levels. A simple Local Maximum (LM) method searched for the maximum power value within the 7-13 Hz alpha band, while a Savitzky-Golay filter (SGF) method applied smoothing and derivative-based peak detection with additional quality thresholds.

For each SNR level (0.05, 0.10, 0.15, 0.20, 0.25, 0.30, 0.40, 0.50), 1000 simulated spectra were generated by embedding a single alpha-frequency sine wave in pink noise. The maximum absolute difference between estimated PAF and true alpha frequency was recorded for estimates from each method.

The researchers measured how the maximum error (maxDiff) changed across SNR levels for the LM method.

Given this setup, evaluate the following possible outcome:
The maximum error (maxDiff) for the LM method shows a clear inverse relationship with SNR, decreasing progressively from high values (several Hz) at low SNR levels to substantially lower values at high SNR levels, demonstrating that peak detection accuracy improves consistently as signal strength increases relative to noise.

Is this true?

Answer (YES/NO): NO